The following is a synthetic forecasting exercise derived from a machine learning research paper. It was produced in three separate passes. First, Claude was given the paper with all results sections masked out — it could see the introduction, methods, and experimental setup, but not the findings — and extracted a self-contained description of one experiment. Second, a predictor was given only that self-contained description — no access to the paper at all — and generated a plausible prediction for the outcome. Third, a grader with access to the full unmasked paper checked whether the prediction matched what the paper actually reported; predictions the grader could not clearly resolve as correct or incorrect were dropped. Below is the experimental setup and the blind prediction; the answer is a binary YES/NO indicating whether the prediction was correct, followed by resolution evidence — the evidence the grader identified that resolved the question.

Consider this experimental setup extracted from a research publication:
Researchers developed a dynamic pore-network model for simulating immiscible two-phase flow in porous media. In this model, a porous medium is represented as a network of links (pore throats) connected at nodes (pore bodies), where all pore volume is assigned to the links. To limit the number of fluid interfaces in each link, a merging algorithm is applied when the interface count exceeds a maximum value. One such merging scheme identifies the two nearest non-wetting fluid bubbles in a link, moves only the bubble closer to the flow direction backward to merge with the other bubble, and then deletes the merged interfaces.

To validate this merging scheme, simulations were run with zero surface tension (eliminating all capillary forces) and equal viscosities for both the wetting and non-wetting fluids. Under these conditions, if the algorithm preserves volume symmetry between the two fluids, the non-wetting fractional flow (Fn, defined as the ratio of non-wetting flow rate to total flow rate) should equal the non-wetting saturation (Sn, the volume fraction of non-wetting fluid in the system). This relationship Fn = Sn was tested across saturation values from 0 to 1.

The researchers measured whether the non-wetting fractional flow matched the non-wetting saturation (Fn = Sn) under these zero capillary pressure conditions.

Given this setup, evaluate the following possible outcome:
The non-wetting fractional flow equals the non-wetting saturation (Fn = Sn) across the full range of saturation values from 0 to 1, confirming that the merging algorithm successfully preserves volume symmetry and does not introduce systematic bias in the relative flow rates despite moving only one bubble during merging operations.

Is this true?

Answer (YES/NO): NO